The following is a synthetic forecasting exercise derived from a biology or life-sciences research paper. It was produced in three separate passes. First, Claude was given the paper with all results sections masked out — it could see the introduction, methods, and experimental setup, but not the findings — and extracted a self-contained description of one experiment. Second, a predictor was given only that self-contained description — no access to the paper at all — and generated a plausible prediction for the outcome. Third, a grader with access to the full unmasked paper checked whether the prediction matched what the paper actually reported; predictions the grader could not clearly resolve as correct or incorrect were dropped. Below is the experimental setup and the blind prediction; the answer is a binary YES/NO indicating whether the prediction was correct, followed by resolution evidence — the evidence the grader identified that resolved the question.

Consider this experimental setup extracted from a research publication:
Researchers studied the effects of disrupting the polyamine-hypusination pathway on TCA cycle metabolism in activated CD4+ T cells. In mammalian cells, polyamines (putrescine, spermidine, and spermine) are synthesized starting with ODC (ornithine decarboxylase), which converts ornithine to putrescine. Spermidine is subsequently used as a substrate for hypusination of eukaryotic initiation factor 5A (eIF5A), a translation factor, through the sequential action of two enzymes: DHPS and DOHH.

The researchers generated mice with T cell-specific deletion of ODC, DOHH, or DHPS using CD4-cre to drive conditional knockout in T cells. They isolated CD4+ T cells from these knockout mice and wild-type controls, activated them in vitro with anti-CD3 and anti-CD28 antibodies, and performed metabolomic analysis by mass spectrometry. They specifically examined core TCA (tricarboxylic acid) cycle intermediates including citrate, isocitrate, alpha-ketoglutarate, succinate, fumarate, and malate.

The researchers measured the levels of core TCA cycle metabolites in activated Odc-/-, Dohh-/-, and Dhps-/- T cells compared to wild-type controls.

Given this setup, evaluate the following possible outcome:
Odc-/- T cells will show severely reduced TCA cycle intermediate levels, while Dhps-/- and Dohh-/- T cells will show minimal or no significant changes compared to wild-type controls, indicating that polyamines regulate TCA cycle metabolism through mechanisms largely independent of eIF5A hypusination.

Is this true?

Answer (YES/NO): NO